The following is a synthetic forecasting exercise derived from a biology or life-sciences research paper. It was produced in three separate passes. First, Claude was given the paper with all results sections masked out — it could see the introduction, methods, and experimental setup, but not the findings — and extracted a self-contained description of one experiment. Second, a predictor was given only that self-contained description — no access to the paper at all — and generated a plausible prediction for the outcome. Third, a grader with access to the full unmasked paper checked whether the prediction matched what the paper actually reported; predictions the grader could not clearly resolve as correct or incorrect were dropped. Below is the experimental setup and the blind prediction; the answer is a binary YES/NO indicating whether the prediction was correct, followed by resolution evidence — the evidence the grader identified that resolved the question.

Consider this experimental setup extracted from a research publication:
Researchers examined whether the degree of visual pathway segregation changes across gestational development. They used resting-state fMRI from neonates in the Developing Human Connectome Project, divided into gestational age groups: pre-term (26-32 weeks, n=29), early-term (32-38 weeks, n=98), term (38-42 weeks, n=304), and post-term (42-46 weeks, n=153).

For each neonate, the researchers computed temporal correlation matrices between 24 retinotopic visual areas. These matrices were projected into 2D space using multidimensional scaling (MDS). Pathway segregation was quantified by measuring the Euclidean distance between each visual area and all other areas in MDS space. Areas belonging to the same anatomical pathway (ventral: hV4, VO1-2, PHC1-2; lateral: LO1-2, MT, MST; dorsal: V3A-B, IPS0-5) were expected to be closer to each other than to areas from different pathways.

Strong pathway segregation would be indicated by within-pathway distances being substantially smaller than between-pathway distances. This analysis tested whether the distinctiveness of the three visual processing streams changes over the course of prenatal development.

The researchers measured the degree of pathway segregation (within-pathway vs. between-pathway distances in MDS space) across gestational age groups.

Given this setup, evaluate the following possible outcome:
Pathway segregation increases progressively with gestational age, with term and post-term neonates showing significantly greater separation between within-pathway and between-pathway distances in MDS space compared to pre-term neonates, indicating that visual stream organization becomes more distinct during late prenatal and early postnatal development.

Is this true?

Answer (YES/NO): YES